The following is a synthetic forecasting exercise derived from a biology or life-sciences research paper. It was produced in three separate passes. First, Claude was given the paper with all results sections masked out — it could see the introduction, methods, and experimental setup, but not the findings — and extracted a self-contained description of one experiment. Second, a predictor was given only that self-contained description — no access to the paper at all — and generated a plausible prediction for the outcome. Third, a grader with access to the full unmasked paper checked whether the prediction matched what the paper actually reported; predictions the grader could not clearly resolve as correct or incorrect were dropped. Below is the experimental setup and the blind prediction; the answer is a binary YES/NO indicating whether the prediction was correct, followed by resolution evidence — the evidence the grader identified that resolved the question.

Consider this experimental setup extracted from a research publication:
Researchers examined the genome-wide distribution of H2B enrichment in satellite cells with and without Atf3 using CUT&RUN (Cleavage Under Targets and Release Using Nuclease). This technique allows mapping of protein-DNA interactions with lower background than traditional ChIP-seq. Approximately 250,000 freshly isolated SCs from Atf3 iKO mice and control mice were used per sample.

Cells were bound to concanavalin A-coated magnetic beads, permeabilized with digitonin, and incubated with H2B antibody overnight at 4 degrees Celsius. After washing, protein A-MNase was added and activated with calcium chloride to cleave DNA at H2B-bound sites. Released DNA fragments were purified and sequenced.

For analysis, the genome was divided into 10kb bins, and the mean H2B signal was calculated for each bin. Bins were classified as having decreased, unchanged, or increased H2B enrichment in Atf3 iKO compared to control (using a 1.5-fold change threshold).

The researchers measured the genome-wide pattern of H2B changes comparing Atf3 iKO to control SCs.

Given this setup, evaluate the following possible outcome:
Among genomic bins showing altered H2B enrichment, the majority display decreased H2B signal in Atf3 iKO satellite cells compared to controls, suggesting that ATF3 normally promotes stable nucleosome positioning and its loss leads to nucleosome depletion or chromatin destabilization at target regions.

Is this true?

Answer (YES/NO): YES